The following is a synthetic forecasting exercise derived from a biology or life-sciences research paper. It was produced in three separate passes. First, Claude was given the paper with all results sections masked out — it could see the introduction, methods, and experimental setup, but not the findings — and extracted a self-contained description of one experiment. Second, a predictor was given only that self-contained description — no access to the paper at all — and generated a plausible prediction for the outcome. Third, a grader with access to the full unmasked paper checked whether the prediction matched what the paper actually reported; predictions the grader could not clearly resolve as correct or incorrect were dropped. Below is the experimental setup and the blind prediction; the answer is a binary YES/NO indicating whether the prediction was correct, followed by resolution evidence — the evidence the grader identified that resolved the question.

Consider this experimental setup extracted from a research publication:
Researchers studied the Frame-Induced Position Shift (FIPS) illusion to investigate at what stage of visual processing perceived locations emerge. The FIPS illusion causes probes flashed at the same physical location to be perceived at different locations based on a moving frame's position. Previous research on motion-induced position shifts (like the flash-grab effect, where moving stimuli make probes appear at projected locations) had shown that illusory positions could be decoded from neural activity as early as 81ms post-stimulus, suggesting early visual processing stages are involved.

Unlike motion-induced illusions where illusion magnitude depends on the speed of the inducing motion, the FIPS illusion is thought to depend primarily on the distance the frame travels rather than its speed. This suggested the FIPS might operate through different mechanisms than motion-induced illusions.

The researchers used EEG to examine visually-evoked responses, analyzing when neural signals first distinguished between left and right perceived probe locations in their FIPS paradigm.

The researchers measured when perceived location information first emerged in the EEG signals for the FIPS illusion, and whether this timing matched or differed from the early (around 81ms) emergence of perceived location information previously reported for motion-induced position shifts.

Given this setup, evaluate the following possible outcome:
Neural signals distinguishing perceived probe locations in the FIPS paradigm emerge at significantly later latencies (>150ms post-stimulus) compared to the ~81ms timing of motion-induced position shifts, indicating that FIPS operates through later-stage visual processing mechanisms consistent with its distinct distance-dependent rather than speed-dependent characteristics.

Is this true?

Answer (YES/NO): NO